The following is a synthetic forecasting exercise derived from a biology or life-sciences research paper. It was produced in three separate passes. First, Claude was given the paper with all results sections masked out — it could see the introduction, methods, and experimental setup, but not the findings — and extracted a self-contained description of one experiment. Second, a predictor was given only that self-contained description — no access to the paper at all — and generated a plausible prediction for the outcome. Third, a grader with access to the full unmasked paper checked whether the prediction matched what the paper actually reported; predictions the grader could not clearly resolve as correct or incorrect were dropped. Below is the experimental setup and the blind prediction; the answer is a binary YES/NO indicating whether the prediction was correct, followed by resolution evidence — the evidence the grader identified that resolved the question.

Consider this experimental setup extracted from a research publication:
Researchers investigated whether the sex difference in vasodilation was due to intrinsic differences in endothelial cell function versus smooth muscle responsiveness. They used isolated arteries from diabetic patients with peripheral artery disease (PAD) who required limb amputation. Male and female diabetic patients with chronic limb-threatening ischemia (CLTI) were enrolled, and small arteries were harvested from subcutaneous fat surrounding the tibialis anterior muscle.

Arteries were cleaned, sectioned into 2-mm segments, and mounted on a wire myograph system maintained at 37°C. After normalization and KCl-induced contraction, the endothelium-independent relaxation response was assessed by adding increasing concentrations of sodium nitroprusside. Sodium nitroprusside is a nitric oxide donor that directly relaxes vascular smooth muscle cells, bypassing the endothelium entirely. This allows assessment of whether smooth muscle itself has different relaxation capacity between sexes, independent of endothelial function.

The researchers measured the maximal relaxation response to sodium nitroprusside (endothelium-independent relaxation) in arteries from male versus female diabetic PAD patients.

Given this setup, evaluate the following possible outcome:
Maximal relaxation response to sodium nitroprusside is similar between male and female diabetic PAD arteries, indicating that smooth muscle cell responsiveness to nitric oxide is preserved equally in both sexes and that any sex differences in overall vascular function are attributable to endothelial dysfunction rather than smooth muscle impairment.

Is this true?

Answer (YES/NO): YES